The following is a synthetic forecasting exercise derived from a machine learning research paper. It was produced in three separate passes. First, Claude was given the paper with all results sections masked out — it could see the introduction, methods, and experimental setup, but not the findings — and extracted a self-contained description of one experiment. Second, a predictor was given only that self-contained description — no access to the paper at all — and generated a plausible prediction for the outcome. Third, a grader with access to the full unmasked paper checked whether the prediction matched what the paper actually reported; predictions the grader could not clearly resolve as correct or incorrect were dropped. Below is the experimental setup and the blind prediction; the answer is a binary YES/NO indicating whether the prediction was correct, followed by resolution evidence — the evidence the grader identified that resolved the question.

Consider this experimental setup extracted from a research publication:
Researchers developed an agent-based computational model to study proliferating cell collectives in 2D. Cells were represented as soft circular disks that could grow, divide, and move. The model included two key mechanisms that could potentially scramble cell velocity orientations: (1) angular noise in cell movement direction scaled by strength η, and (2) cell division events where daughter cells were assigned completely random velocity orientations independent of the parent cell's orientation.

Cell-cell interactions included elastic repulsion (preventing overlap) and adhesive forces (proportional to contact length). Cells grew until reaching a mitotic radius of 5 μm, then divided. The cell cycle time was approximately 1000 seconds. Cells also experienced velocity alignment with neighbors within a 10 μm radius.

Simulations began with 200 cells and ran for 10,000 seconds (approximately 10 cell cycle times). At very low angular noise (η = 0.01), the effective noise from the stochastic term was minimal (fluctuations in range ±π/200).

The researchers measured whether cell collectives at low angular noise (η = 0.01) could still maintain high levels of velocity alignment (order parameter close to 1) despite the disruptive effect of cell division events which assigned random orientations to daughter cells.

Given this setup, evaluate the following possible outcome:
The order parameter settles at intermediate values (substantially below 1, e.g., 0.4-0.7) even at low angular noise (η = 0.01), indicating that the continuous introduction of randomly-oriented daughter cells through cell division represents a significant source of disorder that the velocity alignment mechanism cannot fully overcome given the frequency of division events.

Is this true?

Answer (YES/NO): NO